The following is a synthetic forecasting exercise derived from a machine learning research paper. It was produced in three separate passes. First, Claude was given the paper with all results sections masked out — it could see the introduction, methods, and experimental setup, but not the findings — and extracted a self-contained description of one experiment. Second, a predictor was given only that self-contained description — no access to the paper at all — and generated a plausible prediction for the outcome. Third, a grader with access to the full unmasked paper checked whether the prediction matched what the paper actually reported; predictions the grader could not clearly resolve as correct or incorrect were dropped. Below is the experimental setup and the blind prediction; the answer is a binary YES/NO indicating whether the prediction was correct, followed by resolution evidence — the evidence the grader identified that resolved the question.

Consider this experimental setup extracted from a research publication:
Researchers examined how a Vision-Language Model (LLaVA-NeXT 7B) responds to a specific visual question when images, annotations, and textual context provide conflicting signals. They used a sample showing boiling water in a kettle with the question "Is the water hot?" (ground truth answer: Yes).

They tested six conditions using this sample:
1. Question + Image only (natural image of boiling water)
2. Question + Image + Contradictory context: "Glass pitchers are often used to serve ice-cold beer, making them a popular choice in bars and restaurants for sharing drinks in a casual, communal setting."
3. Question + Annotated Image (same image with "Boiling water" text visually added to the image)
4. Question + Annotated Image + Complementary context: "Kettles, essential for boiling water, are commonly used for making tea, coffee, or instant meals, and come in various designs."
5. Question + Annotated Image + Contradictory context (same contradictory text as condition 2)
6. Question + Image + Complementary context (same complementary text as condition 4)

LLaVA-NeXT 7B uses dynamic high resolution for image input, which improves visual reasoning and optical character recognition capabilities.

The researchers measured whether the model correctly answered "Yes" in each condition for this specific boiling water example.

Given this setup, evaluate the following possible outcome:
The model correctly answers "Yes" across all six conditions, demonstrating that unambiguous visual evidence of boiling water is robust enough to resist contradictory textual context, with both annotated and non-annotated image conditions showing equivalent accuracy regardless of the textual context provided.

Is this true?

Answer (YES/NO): NO